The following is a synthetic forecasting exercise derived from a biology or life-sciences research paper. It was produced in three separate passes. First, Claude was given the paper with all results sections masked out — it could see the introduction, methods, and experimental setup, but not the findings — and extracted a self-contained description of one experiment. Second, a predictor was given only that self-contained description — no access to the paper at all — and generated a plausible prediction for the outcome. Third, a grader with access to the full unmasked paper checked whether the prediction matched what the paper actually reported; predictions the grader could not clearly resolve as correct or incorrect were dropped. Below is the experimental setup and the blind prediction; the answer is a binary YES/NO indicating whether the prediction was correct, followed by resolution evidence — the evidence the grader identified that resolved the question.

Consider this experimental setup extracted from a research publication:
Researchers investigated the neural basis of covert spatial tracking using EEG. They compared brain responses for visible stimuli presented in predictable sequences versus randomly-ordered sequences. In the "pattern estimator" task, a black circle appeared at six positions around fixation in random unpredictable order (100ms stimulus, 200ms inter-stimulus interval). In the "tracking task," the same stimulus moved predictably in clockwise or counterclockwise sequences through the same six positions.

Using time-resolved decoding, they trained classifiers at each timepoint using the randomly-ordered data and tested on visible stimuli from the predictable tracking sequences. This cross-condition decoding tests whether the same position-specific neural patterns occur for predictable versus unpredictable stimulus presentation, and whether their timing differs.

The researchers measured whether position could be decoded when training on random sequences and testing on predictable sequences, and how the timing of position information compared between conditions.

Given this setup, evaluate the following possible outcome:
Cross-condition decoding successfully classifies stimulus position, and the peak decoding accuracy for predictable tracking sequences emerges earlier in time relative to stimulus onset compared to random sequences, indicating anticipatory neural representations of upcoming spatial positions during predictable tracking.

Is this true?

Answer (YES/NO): NO